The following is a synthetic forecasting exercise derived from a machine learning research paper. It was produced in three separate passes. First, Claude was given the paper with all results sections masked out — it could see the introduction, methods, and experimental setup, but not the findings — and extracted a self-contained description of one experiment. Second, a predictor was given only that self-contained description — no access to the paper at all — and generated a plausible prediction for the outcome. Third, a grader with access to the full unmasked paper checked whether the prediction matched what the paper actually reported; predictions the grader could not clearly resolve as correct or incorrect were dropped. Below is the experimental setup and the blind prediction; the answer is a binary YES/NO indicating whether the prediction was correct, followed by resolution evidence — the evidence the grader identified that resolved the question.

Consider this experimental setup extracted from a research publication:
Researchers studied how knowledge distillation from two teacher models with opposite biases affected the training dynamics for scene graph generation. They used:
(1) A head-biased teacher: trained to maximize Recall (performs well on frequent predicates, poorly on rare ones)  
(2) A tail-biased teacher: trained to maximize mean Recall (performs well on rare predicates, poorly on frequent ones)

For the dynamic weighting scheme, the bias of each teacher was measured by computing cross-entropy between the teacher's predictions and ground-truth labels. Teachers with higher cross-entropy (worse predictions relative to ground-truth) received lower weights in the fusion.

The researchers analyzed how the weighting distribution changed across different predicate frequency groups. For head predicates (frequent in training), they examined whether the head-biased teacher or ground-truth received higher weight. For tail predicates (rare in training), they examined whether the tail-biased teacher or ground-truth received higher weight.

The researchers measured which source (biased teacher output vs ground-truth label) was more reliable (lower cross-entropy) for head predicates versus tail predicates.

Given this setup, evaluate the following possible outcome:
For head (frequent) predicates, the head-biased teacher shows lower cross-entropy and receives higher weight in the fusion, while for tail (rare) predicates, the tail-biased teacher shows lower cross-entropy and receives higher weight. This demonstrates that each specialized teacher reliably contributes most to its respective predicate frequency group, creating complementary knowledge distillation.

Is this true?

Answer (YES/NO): NO